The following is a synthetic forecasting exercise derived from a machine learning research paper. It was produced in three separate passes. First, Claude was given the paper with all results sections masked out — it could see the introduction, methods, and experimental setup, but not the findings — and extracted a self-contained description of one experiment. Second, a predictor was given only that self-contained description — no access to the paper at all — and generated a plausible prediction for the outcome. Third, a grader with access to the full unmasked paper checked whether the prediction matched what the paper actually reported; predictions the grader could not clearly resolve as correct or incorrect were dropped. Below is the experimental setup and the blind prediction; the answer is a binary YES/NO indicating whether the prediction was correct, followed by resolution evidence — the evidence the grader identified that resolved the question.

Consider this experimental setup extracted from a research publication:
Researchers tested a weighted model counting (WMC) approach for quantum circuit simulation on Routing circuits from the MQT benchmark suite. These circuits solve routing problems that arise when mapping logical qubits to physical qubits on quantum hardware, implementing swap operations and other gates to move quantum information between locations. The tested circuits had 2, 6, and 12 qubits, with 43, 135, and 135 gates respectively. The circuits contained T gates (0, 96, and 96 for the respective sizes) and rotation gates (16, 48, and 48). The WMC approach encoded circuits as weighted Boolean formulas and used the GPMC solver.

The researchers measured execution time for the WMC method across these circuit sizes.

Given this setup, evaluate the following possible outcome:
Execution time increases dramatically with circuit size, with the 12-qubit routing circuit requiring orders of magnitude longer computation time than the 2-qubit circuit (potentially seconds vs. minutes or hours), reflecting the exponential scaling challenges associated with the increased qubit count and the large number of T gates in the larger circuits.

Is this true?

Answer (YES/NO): YES